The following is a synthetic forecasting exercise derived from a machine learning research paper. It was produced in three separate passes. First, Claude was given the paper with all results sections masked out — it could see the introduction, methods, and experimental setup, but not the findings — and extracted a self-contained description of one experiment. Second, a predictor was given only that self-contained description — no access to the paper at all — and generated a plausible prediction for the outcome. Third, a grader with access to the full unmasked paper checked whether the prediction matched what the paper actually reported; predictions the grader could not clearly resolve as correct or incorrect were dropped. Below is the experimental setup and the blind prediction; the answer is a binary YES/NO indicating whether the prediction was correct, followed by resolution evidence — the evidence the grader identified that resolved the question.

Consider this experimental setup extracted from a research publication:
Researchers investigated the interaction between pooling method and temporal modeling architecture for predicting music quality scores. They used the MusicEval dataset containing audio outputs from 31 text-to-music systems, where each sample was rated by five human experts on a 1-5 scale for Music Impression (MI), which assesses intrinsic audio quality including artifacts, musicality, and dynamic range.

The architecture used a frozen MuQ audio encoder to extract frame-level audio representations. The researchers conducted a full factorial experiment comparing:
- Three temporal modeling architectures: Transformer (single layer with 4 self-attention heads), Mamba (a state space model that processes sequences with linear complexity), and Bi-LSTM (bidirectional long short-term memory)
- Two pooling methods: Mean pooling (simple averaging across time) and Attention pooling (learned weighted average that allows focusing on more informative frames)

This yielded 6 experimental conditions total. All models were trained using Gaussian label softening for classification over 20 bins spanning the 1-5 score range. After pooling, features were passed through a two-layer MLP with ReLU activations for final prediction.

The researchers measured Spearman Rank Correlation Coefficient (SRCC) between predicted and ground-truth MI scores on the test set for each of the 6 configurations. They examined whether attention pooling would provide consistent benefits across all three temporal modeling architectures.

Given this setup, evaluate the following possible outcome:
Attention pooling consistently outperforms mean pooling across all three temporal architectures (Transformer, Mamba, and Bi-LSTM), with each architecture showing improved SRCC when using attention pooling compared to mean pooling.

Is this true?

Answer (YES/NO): NO